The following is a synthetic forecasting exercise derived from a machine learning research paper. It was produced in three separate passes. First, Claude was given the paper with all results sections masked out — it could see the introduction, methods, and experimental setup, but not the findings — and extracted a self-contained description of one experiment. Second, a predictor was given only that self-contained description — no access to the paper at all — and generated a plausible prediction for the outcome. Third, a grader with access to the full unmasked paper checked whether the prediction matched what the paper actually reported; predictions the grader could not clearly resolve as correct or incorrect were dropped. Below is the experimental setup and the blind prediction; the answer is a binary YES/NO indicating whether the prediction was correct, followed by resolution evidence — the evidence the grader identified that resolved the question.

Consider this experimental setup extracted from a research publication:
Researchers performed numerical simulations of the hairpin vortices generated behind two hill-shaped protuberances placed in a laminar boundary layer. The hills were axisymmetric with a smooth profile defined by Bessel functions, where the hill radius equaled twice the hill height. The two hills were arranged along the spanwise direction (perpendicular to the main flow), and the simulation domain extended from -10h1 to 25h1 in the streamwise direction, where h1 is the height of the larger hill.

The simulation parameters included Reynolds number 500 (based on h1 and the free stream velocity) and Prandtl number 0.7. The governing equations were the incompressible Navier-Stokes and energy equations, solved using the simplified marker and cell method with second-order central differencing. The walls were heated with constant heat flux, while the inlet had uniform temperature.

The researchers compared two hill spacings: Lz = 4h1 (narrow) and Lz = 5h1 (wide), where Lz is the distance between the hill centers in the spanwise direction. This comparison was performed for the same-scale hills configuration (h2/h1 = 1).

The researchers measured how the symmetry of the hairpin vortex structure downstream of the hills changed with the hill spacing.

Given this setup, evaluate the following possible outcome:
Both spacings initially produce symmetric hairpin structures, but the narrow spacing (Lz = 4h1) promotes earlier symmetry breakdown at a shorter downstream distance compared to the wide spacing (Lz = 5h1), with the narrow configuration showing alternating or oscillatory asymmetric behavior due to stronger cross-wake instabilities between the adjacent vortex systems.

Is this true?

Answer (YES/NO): NO